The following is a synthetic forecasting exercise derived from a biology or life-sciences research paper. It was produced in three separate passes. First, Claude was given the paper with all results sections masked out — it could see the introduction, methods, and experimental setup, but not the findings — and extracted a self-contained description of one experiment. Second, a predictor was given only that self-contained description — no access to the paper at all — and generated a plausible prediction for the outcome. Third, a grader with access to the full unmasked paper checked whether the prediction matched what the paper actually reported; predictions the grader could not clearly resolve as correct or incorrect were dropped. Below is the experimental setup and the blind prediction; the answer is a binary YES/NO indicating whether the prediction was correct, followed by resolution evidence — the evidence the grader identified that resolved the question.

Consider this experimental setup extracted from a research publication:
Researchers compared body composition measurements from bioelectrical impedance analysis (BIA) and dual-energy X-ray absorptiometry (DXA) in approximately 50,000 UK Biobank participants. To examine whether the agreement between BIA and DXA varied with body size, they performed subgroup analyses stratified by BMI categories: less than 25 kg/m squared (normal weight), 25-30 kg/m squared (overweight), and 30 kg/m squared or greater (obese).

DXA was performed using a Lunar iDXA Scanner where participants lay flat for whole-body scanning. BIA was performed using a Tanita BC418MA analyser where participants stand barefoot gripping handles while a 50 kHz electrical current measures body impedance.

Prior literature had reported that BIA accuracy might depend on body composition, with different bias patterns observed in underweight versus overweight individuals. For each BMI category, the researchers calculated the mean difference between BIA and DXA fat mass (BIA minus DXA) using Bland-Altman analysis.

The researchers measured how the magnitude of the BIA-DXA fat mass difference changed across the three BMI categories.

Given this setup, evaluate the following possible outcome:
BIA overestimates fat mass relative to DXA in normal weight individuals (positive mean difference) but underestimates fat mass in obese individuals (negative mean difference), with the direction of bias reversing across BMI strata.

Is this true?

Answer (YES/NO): NO